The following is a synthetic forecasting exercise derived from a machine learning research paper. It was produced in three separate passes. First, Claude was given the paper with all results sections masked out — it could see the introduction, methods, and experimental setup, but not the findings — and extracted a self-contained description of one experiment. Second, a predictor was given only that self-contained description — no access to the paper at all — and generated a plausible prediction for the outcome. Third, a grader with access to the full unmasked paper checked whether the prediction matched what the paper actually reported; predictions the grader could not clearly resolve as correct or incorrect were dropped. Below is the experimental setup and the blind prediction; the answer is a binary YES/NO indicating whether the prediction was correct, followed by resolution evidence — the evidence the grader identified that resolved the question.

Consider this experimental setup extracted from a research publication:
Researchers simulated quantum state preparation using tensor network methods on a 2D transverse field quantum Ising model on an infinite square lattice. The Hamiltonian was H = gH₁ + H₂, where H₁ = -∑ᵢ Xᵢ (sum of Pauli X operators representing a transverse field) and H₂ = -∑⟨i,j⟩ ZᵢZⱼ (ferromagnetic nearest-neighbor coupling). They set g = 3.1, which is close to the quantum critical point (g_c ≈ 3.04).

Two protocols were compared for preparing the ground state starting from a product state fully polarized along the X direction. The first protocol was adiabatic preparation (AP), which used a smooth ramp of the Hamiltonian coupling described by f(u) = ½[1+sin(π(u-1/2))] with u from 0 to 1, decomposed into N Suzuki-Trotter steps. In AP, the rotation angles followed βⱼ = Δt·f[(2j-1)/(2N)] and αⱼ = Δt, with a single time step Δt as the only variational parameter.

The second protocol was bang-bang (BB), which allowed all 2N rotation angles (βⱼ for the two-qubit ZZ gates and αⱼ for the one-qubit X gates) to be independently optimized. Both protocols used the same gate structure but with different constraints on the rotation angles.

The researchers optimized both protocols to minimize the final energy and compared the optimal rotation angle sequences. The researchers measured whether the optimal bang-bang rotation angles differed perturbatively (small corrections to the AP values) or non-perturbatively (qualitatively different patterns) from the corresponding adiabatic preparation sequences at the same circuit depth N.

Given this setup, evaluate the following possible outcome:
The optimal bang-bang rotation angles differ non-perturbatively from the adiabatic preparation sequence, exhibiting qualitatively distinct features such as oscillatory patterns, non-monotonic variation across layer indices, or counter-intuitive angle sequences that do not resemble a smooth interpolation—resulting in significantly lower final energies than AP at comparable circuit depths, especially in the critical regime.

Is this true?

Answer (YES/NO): YES